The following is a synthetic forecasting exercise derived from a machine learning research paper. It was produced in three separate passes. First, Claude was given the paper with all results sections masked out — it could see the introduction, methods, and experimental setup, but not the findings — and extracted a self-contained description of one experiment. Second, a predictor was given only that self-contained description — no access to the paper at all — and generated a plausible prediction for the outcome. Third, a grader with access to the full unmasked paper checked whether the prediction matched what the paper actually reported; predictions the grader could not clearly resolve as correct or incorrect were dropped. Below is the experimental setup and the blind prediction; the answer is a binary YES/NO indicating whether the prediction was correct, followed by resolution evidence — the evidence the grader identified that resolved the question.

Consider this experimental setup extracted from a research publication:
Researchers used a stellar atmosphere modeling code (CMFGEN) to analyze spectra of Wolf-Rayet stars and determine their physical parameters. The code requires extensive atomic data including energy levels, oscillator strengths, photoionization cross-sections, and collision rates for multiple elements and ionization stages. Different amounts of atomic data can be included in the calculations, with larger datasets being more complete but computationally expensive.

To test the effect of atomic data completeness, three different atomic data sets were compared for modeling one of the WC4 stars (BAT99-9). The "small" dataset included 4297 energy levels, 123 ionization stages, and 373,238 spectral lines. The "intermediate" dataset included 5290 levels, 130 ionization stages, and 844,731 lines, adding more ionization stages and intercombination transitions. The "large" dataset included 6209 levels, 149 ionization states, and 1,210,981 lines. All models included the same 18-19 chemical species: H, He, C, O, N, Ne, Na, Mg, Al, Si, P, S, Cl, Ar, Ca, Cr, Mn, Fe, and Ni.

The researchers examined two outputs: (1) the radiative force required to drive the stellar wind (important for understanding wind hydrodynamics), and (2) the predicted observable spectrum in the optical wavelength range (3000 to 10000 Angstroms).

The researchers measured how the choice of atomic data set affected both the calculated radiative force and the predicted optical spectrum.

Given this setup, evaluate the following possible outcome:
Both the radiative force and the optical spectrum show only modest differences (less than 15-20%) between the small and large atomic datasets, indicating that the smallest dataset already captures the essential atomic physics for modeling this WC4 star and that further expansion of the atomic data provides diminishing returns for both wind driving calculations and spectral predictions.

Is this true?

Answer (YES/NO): NO